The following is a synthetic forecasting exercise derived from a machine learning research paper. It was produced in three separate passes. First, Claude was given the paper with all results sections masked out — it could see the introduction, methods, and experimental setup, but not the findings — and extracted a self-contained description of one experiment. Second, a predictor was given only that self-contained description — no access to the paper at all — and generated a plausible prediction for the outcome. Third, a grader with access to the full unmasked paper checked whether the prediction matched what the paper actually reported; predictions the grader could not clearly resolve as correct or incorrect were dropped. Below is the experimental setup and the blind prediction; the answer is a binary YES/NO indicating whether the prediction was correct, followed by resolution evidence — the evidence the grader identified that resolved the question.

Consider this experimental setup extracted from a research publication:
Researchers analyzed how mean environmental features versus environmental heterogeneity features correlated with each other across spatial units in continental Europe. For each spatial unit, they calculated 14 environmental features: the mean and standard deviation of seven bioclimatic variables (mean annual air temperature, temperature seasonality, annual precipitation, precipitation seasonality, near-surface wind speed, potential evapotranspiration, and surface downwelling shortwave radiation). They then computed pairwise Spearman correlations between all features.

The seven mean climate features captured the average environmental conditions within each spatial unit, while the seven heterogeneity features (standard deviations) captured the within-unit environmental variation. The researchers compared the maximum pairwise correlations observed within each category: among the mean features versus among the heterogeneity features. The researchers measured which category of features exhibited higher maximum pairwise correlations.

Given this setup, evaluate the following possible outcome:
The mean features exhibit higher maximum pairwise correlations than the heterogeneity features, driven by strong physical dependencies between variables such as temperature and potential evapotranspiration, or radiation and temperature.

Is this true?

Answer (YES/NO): NO